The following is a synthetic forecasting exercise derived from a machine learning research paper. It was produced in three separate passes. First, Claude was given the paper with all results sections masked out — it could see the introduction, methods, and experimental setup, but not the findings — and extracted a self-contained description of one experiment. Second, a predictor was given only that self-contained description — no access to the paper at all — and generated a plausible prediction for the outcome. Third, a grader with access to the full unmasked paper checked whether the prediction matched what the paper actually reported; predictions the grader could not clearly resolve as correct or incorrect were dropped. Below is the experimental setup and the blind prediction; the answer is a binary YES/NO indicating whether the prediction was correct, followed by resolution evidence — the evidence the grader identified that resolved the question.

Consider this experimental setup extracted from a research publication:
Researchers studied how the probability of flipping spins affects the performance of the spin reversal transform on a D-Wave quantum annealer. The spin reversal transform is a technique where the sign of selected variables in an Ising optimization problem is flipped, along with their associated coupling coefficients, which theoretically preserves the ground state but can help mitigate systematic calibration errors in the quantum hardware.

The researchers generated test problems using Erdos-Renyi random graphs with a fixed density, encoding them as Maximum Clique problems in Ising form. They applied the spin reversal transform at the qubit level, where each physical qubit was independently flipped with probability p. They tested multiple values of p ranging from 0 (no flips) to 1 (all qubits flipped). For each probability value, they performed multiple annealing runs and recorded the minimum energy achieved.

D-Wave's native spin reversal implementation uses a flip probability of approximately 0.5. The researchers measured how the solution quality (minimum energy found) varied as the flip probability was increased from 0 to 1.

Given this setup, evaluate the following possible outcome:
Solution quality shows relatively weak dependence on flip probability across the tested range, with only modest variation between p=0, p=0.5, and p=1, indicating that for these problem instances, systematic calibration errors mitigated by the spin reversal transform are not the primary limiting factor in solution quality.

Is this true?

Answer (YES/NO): NO